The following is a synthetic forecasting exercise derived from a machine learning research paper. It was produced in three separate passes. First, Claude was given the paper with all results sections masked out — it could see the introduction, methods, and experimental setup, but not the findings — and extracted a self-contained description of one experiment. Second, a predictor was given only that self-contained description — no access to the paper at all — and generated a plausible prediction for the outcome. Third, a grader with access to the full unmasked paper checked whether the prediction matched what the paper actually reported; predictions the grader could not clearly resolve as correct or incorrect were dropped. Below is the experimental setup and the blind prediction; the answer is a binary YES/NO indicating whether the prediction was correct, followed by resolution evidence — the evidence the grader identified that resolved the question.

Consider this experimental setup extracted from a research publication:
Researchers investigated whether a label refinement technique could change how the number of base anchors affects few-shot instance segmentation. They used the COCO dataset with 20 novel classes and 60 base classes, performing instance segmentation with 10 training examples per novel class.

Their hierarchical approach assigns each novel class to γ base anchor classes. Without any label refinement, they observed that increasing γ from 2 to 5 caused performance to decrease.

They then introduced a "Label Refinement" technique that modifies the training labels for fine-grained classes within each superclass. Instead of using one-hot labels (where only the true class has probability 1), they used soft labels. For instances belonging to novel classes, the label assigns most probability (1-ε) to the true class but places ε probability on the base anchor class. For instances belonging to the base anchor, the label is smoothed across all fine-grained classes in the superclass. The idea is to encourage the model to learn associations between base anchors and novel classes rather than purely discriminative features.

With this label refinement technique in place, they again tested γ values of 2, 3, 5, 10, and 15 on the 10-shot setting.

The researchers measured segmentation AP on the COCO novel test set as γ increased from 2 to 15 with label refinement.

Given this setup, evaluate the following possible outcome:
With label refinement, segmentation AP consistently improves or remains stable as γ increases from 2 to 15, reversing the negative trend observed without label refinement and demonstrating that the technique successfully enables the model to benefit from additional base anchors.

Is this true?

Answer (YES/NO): NO